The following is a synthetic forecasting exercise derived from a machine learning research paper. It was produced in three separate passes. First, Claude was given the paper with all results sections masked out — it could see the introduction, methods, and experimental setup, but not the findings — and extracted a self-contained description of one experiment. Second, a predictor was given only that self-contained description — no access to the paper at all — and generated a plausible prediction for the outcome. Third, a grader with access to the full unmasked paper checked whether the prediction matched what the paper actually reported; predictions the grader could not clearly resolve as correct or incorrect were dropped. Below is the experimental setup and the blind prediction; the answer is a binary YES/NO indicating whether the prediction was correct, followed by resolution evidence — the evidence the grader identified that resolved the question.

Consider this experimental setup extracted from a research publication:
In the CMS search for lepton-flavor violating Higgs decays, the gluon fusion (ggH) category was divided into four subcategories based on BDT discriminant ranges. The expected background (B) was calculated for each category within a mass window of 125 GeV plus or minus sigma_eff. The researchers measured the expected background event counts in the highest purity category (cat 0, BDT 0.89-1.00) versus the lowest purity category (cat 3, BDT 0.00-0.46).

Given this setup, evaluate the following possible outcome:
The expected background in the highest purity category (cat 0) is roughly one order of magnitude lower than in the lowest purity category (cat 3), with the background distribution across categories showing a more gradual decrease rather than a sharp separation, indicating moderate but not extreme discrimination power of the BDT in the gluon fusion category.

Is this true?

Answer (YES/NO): NO